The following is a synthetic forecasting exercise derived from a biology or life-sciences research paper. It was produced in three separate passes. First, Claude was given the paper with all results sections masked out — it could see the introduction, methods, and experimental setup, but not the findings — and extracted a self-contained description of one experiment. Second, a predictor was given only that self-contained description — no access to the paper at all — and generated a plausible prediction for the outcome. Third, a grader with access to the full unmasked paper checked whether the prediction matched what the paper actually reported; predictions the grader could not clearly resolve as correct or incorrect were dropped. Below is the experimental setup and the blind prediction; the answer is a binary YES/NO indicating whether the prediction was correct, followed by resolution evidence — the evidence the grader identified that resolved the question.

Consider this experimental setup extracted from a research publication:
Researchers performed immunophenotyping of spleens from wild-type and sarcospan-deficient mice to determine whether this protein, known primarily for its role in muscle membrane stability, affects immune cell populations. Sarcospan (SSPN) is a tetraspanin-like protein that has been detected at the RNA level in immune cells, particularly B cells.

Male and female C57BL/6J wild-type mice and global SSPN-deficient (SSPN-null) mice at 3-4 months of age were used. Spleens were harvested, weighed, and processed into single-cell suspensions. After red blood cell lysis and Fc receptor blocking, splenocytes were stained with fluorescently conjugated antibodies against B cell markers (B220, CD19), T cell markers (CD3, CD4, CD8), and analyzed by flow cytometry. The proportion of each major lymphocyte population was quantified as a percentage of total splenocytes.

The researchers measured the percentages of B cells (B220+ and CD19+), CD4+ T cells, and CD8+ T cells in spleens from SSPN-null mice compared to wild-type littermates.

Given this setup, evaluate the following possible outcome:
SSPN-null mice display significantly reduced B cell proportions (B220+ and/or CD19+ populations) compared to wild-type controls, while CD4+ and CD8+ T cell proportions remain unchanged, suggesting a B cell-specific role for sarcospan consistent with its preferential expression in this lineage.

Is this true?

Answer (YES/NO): NO